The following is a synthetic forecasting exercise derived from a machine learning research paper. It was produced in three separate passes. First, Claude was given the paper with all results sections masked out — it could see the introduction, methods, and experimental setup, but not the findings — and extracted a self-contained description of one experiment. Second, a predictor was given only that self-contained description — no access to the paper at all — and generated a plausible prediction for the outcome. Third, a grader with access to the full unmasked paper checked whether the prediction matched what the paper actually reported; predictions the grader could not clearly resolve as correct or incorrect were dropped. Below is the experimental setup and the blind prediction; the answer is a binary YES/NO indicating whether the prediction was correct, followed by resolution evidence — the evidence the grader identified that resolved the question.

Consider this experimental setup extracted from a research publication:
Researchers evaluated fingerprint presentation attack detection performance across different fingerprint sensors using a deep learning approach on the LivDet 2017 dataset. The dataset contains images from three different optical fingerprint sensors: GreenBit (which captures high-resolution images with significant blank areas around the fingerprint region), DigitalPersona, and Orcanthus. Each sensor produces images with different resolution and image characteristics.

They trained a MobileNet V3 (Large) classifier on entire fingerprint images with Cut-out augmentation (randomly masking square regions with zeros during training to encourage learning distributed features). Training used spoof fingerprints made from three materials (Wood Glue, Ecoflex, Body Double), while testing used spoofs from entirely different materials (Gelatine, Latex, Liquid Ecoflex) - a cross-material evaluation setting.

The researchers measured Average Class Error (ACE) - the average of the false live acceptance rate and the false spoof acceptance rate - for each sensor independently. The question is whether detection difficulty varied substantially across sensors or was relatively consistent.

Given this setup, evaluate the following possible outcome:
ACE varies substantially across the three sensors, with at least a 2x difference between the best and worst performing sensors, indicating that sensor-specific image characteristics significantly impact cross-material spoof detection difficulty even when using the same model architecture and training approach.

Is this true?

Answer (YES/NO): NO